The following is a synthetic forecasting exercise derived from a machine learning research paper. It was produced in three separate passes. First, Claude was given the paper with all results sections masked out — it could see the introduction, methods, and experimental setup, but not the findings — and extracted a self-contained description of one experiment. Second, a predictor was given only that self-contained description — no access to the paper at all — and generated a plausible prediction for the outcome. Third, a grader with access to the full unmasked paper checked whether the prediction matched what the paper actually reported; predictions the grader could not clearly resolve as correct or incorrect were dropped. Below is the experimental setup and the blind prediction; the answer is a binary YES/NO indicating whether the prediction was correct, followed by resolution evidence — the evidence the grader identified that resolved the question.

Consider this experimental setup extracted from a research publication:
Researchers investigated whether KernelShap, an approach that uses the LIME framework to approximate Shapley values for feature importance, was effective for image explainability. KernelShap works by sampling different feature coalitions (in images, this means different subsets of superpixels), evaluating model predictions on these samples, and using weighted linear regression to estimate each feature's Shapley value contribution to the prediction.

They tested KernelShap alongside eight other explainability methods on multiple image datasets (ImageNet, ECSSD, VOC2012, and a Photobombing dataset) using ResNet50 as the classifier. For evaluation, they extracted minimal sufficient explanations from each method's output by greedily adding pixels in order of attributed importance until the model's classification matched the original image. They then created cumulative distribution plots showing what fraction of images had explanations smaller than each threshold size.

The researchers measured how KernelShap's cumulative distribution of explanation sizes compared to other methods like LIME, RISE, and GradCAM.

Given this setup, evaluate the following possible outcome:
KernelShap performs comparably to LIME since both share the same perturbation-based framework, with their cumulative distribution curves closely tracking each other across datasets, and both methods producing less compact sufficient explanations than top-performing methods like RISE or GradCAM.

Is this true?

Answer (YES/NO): NO